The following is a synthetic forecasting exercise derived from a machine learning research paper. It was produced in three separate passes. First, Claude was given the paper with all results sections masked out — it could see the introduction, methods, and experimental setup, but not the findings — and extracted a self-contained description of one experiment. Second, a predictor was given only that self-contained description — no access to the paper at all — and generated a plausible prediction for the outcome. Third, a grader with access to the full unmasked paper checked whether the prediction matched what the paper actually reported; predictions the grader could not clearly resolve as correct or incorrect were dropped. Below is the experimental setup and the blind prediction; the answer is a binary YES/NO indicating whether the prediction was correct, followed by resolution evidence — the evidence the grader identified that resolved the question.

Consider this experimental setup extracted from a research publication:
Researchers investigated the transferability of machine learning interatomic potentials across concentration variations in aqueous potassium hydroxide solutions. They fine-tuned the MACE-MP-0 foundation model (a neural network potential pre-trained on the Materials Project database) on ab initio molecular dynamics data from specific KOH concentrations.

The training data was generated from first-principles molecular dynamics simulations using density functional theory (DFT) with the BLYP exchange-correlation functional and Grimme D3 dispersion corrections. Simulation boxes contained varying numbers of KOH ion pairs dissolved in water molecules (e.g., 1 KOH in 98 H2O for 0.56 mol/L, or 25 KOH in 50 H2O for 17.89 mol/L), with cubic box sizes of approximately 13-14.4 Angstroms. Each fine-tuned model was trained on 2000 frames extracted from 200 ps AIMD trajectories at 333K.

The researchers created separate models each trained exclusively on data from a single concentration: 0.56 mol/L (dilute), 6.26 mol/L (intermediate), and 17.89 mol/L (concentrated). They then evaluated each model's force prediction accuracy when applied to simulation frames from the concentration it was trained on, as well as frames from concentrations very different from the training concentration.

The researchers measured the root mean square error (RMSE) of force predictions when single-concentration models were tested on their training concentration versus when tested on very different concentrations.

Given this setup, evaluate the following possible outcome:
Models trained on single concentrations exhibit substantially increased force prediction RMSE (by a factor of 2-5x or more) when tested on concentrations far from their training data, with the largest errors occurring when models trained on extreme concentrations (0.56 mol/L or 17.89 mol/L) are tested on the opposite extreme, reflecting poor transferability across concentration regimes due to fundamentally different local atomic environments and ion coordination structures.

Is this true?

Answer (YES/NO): YES